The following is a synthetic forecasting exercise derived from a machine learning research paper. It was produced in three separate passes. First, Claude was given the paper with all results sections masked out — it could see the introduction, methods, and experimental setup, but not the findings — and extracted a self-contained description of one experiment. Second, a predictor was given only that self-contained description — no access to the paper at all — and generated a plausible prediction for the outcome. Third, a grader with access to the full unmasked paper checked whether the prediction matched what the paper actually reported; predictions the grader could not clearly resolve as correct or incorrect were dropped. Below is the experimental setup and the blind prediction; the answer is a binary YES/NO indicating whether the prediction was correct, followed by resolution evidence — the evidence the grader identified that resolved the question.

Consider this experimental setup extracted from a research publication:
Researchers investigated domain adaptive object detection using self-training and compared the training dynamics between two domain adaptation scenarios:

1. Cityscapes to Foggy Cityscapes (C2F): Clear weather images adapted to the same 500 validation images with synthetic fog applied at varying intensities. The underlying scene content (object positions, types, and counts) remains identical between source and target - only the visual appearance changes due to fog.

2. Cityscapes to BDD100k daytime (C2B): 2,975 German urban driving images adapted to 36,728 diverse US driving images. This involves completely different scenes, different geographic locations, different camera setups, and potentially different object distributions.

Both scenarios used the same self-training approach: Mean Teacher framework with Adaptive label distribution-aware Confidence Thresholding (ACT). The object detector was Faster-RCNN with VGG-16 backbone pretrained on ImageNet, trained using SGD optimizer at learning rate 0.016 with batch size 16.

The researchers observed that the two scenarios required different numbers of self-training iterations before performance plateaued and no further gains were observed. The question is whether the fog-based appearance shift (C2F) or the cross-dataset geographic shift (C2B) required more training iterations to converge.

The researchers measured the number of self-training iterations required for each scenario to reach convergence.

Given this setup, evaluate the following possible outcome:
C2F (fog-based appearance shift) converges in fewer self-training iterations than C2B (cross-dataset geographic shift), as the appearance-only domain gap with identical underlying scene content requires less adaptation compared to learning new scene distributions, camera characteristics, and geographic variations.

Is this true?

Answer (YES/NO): NO